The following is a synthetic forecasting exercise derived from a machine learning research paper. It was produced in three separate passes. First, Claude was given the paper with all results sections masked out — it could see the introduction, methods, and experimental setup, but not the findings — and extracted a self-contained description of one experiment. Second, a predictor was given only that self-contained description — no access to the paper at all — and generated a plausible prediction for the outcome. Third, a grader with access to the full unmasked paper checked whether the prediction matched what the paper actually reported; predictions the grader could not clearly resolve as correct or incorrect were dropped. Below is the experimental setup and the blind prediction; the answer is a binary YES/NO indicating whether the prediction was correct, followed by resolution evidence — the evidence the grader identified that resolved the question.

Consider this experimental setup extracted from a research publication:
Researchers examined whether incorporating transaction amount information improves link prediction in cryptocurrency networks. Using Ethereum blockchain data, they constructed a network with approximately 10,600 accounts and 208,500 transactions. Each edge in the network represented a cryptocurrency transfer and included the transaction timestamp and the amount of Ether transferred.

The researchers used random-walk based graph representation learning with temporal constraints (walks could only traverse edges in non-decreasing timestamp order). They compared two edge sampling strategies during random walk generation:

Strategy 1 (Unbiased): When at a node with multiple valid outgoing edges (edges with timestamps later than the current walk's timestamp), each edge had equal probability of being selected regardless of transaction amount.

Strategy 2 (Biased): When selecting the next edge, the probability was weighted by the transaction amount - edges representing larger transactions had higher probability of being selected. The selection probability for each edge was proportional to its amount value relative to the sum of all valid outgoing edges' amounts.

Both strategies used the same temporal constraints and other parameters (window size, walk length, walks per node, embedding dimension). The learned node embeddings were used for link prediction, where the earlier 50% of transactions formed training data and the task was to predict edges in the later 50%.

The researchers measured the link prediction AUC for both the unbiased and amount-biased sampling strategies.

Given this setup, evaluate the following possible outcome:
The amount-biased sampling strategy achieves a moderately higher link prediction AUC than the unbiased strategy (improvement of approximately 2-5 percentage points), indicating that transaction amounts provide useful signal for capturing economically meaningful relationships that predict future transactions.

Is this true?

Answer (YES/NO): NO